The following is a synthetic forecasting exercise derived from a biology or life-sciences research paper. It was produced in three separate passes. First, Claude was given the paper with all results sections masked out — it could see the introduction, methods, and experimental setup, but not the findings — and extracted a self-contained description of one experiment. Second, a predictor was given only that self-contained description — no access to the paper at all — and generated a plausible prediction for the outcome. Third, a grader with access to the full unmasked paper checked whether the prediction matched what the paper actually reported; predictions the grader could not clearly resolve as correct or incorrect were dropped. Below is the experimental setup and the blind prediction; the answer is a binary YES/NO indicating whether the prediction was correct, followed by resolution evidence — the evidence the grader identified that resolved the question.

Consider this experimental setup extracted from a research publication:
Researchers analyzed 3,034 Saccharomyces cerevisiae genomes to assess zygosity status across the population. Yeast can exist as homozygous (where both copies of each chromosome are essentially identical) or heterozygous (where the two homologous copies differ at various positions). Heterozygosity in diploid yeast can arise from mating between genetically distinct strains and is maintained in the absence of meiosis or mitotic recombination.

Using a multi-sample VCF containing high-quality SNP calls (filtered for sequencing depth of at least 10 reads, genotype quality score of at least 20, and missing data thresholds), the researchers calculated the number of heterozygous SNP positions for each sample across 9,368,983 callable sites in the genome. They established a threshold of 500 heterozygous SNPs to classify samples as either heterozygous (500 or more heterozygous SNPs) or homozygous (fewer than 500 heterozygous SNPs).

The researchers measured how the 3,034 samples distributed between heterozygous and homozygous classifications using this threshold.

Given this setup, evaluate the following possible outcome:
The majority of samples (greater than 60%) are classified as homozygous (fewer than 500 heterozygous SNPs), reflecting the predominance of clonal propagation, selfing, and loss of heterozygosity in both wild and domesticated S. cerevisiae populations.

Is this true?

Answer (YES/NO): NO